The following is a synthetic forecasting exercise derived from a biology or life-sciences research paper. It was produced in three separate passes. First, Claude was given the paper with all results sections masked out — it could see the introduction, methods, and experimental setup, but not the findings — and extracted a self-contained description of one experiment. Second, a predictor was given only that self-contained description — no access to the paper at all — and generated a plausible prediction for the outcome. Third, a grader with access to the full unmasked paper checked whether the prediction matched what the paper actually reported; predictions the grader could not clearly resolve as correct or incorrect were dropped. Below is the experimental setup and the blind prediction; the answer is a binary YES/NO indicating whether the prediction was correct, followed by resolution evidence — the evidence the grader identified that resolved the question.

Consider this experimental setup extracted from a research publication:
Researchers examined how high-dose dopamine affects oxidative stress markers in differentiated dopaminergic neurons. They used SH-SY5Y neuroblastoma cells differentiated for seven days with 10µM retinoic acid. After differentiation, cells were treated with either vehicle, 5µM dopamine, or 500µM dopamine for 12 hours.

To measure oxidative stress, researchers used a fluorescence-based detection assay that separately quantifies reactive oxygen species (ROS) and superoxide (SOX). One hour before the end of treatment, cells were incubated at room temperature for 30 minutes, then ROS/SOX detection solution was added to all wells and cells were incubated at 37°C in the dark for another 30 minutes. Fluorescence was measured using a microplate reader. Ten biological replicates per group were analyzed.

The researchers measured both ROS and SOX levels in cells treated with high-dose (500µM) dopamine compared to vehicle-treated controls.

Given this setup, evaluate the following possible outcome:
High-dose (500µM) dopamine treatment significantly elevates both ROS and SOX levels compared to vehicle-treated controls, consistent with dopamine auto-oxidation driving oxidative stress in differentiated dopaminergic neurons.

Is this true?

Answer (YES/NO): NO